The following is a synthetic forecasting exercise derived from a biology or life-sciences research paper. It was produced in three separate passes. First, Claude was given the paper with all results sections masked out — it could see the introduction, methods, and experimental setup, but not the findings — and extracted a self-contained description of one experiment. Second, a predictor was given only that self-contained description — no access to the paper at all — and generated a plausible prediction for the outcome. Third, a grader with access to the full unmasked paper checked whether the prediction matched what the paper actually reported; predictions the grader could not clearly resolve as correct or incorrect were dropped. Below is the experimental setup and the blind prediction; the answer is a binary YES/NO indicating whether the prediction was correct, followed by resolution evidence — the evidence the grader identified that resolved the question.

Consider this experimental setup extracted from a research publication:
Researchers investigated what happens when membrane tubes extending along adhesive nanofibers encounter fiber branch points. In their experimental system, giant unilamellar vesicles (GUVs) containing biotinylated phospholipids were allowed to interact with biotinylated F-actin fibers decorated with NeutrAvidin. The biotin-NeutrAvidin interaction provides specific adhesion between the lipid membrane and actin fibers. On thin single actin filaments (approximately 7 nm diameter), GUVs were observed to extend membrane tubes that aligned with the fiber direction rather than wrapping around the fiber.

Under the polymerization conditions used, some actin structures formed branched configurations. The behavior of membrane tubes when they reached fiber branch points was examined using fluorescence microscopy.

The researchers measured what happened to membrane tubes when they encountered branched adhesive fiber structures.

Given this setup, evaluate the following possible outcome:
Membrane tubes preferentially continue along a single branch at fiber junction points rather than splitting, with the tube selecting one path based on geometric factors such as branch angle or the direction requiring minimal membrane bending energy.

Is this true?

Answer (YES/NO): NO